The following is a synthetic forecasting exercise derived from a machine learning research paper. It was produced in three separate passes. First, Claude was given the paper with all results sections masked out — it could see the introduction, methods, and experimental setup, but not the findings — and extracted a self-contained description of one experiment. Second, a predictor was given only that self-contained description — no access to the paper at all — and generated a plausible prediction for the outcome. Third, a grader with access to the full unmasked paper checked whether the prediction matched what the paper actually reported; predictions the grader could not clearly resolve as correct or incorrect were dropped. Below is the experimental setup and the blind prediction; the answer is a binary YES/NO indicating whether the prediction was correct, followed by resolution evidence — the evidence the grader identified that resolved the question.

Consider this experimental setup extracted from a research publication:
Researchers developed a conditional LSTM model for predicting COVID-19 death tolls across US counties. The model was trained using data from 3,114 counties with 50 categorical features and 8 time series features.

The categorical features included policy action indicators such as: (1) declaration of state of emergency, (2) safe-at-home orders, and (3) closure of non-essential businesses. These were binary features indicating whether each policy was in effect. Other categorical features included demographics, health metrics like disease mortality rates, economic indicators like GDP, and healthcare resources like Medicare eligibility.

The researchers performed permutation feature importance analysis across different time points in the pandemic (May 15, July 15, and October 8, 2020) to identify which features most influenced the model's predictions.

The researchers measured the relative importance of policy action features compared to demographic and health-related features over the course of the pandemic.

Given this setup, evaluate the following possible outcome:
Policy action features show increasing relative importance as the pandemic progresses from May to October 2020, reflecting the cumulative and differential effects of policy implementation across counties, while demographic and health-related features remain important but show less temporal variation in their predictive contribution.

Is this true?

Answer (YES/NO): NO